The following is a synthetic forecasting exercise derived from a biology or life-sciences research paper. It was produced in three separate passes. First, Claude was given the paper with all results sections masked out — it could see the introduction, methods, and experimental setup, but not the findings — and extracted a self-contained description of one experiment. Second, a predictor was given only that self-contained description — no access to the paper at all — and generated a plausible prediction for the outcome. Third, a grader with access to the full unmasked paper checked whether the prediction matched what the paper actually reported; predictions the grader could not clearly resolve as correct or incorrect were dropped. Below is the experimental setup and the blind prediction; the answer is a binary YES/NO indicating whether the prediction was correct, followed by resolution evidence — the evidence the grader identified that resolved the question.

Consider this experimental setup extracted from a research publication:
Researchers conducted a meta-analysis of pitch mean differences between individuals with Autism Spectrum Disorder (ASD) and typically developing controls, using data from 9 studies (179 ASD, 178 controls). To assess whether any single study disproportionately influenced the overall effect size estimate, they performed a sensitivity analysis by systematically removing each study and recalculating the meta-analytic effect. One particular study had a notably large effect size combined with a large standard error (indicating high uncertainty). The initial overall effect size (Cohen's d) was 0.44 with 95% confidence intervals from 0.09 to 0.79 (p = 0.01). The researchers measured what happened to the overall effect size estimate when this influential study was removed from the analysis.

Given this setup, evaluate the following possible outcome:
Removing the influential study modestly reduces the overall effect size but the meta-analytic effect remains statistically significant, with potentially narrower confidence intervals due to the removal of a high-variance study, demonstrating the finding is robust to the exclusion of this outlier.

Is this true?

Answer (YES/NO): YES